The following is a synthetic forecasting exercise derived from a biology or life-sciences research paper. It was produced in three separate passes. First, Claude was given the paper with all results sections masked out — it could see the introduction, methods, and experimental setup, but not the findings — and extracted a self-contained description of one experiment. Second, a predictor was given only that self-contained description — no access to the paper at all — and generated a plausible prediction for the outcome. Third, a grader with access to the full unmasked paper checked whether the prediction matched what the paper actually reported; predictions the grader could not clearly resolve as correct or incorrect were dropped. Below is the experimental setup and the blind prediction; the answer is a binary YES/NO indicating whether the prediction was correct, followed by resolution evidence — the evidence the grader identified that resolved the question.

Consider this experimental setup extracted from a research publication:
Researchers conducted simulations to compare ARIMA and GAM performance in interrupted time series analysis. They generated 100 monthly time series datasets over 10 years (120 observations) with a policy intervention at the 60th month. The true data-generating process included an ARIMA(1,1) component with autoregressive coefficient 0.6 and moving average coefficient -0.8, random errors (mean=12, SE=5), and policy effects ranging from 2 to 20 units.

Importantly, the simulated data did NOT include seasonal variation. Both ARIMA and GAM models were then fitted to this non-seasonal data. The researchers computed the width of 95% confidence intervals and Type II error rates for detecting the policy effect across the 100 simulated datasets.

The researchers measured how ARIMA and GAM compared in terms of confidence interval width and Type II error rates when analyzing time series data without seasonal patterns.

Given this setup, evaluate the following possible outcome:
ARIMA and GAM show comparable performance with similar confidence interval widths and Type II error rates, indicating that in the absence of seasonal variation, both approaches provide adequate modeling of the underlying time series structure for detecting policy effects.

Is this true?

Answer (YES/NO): NO